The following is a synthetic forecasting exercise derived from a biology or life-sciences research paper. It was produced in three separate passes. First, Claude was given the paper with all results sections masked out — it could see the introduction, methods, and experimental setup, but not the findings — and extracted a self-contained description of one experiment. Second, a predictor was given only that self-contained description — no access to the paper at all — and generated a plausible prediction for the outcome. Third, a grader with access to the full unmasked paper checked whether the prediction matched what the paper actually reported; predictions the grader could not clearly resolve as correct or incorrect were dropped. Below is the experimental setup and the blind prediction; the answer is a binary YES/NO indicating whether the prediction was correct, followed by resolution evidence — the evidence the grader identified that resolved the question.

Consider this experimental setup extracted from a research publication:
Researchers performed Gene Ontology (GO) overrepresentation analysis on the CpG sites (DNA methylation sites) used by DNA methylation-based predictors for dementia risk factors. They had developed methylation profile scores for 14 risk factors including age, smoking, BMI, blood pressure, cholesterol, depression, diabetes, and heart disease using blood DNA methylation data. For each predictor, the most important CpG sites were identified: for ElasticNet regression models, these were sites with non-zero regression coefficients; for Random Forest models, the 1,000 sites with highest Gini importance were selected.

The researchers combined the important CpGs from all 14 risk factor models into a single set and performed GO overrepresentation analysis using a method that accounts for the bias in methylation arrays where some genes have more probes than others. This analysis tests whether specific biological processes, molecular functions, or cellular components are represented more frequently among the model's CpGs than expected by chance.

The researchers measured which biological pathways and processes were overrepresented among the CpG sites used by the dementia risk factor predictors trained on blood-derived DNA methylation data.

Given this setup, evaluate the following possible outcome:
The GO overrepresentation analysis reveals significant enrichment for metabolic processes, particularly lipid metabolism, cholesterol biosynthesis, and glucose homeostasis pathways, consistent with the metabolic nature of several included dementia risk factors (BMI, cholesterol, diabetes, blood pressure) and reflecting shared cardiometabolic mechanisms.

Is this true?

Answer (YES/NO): NO